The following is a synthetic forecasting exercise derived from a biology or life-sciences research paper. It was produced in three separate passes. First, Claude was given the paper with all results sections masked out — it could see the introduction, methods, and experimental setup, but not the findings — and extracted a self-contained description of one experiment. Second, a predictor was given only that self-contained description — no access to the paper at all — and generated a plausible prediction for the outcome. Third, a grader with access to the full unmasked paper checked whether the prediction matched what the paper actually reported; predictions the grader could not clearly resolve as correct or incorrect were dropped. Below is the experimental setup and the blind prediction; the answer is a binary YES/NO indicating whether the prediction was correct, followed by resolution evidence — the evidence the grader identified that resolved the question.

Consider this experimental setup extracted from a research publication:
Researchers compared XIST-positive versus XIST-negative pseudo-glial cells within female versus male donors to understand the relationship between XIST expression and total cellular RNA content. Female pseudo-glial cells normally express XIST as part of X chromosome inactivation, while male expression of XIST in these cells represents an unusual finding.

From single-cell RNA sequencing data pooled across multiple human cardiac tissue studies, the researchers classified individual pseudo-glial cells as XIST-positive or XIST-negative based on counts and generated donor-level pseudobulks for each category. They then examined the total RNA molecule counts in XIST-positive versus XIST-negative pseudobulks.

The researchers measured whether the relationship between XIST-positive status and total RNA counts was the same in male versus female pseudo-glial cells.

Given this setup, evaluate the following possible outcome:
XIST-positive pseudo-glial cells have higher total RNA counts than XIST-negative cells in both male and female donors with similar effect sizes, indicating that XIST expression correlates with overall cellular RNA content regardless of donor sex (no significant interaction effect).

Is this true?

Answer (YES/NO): NO